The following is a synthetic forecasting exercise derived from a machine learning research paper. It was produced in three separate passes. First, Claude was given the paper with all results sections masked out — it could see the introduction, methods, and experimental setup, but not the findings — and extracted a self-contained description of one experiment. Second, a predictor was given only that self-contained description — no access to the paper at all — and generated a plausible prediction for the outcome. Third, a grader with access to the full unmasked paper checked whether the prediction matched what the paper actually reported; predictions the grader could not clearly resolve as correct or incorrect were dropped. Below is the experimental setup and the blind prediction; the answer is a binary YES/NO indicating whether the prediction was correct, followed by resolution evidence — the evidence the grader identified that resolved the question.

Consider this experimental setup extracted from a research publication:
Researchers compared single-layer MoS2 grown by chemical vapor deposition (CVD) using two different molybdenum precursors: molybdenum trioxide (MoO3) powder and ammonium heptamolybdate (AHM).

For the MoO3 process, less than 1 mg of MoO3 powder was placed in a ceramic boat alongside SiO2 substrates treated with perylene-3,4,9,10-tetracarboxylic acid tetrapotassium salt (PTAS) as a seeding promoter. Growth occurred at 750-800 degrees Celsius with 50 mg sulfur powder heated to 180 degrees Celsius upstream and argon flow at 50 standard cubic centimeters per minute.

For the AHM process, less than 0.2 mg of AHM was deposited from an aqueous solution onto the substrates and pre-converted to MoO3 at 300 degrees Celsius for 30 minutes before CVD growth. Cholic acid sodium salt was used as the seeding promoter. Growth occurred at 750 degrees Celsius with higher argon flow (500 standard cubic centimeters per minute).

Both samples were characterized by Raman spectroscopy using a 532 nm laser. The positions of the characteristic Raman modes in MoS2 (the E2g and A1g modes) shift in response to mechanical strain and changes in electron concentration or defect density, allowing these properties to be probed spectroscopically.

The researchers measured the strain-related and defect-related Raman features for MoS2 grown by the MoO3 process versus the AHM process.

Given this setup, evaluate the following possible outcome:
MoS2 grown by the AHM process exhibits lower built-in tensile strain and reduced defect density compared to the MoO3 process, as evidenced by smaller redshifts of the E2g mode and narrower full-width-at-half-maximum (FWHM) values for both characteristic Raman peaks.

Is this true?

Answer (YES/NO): NO